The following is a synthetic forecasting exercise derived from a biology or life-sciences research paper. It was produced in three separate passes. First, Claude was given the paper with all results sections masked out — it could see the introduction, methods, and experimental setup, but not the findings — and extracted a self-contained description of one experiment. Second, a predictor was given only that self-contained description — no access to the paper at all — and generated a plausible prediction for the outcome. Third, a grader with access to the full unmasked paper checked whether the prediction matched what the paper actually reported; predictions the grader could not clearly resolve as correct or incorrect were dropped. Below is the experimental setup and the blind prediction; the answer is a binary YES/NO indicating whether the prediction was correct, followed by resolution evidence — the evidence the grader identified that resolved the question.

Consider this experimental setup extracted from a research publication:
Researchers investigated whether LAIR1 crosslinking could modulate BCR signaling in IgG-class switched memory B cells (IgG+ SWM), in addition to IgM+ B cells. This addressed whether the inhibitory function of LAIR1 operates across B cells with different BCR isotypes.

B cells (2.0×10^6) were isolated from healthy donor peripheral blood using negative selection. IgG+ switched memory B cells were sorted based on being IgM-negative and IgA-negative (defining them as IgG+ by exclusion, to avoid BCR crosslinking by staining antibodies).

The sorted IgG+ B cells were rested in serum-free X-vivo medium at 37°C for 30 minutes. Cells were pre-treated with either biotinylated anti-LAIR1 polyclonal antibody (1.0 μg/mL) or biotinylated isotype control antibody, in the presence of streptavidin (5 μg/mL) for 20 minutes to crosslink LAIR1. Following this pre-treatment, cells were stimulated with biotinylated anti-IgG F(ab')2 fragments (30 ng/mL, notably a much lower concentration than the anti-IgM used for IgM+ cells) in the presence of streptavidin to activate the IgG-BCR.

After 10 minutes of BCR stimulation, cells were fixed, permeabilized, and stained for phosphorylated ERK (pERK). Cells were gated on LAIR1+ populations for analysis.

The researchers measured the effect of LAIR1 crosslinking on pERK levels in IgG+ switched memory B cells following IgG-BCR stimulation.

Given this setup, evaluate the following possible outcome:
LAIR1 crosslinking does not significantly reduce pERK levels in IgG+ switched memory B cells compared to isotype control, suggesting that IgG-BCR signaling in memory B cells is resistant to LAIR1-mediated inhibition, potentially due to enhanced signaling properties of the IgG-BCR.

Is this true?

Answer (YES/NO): NO